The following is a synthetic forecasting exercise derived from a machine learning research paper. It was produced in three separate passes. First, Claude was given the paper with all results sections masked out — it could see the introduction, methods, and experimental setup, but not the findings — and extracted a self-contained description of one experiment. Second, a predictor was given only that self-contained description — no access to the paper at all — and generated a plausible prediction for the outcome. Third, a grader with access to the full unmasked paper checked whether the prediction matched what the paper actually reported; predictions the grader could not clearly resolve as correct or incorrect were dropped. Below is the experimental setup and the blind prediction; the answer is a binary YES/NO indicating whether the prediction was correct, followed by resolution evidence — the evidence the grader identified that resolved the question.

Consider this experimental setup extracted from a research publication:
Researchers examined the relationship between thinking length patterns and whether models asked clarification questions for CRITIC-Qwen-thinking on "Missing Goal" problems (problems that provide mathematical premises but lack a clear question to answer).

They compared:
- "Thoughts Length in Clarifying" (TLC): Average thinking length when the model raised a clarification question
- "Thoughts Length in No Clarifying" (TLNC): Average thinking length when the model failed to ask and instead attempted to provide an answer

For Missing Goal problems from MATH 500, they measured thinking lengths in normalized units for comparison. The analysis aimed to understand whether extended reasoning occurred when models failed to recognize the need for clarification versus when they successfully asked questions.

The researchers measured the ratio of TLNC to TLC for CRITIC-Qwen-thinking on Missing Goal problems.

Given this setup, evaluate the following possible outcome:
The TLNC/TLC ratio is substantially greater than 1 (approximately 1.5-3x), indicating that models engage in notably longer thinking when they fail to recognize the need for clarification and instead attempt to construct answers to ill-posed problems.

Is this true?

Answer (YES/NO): YES